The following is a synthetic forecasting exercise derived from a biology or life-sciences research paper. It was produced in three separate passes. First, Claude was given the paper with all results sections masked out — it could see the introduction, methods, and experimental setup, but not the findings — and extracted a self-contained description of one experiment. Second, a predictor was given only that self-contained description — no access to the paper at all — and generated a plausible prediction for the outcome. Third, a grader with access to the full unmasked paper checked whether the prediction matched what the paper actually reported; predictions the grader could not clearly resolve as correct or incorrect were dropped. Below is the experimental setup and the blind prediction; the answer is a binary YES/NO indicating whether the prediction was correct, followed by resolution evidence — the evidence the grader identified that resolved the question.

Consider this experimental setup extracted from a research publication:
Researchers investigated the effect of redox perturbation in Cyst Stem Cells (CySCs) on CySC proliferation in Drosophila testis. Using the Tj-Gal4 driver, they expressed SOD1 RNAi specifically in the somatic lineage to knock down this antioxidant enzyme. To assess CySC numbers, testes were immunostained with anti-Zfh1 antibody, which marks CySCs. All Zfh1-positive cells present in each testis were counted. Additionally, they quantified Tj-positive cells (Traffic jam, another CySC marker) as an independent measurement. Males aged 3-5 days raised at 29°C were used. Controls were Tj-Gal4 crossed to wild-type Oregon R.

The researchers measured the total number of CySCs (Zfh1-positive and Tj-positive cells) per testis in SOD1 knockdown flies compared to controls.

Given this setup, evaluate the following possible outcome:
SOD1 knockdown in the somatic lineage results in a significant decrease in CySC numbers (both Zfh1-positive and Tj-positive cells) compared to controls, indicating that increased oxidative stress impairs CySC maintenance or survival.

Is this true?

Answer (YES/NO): NO